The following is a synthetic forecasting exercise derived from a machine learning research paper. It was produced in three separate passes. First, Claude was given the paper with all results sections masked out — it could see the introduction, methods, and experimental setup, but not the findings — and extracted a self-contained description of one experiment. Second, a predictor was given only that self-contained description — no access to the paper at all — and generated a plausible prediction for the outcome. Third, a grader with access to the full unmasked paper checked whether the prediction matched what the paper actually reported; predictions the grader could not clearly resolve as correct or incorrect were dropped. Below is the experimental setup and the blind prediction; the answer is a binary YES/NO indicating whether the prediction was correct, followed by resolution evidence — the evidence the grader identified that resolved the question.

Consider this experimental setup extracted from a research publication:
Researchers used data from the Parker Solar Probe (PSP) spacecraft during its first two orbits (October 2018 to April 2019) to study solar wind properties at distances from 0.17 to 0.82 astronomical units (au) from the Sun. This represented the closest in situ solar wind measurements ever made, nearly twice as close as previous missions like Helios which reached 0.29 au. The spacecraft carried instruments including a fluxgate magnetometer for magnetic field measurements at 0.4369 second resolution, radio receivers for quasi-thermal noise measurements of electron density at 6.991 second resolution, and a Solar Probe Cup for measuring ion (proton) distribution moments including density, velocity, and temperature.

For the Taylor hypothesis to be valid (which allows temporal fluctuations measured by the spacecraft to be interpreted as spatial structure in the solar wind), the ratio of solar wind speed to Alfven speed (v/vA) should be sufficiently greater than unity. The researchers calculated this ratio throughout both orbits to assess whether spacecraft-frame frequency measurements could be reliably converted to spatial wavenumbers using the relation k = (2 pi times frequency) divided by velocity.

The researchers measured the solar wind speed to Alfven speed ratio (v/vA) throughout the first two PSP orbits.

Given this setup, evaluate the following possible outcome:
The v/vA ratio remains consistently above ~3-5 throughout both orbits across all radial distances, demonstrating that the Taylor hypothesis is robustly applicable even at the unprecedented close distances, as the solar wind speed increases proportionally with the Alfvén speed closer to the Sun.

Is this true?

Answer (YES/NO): NO